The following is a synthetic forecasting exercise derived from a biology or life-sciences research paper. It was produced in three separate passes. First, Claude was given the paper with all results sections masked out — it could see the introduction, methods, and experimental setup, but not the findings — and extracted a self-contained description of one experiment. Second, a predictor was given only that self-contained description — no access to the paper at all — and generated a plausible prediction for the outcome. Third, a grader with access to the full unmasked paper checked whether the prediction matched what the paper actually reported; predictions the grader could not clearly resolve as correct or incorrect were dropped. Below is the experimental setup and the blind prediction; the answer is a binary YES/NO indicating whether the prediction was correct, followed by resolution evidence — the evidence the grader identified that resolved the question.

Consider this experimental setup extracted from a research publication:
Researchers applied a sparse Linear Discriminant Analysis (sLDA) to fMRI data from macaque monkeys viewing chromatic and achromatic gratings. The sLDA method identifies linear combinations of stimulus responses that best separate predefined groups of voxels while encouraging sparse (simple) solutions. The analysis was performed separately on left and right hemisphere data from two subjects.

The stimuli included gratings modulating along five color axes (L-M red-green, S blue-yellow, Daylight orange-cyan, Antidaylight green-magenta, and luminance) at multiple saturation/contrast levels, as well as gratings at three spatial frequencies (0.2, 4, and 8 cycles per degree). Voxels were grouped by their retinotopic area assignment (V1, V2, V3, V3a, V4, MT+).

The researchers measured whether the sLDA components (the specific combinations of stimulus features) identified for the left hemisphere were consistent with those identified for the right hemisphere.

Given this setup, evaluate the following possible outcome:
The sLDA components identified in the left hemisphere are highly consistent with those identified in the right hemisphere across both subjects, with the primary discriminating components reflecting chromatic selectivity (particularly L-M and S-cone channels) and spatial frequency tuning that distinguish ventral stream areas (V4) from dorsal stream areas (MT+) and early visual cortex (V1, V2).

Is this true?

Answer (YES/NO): NO